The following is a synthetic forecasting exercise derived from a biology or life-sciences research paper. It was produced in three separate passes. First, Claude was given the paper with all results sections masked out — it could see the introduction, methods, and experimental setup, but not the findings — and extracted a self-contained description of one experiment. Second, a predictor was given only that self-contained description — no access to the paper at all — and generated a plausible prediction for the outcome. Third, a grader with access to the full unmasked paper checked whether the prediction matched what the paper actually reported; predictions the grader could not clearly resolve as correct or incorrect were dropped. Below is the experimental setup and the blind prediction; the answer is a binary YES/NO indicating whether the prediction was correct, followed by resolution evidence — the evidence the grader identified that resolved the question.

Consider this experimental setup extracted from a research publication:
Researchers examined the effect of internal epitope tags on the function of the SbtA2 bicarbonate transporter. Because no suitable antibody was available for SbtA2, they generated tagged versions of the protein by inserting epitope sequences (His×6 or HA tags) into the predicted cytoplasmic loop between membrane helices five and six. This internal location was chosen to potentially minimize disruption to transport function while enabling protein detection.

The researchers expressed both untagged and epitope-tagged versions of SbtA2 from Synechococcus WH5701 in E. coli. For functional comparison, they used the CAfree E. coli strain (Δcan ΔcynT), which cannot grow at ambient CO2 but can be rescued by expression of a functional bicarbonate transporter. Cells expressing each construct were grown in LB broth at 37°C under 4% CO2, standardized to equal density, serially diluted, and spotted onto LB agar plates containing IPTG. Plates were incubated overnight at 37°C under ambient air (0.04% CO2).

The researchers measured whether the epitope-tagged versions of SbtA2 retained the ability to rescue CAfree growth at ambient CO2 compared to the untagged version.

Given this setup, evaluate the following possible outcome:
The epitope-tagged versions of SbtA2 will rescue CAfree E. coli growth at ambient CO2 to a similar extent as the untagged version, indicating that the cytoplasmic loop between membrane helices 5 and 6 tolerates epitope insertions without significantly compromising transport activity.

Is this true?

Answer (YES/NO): YES